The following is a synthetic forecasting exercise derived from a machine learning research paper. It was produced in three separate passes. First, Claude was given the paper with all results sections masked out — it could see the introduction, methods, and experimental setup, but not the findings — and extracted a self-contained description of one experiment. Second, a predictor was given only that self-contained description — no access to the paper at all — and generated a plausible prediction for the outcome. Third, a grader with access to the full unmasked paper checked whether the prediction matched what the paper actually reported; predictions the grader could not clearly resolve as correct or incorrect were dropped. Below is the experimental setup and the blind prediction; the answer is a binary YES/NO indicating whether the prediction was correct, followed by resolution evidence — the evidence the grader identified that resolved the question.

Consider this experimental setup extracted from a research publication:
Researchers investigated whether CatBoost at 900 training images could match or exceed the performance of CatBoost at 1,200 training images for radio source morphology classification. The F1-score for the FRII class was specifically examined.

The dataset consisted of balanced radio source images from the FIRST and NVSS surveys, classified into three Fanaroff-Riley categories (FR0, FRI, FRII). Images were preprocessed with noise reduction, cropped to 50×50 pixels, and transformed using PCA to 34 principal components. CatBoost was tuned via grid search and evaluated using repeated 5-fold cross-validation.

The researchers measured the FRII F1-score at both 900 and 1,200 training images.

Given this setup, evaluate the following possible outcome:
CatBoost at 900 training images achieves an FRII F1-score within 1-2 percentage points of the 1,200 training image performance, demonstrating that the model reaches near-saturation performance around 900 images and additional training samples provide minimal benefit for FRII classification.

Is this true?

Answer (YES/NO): NO